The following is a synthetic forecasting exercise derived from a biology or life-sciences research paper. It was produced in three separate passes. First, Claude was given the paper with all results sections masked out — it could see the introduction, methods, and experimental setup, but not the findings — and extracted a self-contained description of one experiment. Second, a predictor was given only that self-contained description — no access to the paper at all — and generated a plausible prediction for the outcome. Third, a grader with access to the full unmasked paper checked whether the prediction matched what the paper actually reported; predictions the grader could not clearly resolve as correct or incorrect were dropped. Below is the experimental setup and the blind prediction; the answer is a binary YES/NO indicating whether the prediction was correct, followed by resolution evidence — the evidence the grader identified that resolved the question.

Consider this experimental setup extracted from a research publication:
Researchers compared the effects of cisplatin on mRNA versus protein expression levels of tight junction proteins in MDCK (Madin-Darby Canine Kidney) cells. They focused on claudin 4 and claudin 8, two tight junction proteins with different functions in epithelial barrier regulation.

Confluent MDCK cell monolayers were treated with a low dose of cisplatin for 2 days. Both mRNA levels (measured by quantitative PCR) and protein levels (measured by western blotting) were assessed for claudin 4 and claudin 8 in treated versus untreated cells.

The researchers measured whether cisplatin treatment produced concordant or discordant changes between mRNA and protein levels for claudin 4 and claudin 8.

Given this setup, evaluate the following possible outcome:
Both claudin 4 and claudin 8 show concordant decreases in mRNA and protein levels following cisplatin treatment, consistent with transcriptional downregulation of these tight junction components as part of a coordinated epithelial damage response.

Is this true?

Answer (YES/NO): NO